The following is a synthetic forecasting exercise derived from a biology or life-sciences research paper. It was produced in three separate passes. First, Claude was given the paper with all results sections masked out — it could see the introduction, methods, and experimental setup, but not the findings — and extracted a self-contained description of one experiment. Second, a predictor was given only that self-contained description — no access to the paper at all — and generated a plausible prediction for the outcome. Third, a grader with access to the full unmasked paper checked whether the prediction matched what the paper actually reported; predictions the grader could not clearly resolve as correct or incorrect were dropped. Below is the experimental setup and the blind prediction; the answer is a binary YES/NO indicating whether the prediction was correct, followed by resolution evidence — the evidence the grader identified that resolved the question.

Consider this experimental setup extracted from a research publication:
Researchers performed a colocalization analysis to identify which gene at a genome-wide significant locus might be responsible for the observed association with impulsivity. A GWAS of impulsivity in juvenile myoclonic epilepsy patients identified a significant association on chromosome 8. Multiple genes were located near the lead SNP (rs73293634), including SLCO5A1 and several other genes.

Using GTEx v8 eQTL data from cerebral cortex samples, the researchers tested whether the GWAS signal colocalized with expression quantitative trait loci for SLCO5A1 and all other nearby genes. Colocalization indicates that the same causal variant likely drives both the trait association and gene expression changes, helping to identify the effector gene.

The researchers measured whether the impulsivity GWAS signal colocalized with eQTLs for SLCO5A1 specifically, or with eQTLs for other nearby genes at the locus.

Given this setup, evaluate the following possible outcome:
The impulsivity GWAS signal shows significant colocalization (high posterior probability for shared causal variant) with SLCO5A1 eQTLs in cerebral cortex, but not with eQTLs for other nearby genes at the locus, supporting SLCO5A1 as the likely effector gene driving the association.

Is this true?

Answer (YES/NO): YES